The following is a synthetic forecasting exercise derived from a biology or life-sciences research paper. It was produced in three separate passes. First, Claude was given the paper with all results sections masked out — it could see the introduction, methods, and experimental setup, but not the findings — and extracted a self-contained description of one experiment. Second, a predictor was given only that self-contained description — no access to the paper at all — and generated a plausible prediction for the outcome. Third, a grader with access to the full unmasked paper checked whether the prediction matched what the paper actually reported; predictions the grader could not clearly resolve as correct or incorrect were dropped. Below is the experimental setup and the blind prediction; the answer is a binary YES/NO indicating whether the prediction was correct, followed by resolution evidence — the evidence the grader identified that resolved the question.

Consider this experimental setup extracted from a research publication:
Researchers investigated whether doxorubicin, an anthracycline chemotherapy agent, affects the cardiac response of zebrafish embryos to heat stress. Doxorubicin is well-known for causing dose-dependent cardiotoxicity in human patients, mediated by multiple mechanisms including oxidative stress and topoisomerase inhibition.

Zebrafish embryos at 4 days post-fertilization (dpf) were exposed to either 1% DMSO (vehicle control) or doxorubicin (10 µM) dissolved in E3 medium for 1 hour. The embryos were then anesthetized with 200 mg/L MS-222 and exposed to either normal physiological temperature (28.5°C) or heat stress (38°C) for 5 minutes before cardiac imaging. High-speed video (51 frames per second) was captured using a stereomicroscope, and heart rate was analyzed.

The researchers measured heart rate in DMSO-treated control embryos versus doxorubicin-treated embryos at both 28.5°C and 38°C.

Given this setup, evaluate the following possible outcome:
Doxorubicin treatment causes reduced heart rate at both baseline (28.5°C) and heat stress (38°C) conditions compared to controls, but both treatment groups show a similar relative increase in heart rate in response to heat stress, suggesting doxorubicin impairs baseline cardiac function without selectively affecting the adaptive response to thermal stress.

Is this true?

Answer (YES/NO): NO